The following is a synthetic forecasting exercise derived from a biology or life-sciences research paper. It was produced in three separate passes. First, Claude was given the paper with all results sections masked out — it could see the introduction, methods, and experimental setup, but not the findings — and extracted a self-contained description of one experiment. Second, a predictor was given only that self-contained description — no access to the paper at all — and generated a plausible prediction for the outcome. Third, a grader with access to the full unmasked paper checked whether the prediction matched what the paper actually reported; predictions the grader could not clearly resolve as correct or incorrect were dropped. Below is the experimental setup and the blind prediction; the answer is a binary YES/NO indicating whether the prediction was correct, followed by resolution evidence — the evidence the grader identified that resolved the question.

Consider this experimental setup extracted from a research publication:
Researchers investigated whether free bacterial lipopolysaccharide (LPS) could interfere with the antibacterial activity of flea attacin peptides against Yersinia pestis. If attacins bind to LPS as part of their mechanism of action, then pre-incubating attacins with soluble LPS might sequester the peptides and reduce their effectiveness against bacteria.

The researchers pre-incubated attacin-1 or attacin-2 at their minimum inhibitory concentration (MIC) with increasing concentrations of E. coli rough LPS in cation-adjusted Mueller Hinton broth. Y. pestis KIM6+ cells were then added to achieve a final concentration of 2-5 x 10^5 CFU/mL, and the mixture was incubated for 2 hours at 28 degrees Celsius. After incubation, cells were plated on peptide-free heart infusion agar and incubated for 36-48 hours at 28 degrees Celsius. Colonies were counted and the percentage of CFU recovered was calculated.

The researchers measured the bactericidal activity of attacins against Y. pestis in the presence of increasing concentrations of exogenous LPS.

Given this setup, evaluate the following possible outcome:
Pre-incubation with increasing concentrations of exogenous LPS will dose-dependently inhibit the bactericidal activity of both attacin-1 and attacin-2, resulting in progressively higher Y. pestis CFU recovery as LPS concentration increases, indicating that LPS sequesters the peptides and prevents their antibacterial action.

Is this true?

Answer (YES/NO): YES